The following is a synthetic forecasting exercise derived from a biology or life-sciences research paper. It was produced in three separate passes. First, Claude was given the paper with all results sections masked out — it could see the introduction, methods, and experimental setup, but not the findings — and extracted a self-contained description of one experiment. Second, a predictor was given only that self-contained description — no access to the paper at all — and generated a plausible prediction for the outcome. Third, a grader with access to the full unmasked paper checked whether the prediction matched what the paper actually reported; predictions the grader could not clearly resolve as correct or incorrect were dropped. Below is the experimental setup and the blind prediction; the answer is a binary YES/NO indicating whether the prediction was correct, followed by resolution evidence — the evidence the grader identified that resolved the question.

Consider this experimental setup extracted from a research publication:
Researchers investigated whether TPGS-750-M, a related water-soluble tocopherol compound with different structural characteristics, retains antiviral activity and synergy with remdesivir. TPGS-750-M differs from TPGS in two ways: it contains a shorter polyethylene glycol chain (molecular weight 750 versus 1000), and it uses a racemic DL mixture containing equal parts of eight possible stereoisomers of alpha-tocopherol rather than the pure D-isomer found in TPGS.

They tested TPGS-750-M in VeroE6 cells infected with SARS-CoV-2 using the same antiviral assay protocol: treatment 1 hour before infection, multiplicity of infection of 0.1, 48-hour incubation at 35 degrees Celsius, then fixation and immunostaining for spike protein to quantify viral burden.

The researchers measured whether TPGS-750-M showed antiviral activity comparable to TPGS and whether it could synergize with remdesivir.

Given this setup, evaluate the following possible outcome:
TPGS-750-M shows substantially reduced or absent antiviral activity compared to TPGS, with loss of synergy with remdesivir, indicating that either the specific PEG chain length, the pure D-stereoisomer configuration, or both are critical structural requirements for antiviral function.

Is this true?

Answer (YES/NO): NO